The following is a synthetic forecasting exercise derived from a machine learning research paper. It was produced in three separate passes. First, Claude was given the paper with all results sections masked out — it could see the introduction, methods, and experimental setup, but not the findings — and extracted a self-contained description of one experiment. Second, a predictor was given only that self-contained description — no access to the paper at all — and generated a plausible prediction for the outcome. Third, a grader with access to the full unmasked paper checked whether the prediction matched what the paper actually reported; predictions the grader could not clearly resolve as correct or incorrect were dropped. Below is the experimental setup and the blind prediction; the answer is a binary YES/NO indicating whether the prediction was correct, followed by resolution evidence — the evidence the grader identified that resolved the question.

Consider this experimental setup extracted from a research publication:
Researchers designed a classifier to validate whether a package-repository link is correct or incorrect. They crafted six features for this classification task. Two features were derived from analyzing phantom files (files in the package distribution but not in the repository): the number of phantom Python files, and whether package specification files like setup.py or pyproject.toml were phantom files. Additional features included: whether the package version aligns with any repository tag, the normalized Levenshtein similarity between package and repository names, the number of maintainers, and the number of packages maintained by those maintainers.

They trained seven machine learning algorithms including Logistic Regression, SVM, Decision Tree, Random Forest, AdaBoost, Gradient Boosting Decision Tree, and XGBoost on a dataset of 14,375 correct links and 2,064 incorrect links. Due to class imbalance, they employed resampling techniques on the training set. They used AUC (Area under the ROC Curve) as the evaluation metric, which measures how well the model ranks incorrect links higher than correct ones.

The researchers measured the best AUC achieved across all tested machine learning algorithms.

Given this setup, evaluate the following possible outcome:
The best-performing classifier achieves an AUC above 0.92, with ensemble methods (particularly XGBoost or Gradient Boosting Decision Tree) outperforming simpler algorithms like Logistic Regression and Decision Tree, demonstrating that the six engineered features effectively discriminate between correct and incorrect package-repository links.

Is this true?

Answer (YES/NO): NO